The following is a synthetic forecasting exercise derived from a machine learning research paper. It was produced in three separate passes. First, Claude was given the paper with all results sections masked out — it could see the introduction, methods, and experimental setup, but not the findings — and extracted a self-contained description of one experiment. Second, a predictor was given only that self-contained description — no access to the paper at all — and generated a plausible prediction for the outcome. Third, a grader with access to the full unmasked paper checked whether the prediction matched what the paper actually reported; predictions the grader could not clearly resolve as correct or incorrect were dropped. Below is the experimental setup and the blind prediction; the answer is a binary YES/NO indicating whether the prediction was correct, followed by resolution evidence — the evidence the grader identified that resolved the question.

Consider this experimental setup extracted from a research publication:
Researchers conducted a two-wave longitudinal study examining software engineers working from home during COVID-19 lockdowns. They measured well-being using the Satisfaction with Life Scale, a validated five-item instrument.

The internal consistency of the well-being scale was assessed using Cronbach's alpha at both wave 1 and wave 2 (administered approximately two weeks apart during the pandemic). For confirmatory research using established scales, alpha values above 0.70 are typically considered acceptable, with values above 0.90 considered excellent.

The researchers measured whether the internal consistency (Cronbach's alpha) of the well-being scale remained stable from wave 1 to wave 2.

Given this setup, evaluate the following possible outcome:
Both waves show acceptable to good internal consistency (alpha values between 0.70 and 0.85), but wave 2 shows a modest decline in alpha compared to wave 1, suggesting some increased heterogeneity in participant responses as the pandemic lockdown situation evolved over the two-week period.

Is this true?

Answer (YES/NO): NO